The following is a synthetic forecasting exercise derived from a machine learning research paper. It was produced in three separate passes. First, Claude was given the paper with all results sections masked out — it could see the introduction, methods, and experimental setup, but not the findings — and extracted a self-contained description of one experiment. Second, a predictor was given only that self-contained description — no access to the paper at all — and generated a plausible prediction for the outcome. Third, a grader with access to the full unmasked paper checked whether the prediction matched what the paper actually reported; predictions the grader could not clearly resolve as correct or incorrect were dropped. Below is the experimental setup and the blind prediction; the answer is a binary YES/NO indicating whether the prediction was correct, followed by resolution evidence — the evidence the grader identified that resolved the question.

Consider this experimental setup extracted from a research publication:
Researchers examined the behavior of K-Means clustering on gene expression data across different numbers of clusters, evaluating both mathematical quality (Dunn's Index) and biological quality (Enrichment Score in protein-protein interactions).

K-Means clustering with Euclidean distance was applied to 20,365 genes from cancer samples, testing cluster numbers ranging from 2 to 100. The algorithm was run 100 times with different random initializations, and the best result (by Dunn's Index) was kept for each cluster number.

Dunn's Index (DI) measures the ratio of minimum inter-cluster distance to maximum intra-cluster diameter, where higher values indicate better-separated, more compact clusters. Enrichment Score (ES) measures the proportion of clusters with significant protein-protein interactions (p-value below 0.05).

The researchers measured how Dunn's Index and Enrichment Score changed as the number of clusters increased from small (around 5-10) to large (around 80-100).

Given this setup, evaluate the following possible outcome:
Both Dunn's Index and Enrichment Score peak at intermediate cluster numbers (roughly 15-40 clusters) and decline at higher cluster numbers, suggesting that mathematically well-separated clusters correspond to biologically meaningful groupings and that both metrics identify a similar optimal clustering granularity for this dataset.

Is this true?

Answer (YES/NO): NO